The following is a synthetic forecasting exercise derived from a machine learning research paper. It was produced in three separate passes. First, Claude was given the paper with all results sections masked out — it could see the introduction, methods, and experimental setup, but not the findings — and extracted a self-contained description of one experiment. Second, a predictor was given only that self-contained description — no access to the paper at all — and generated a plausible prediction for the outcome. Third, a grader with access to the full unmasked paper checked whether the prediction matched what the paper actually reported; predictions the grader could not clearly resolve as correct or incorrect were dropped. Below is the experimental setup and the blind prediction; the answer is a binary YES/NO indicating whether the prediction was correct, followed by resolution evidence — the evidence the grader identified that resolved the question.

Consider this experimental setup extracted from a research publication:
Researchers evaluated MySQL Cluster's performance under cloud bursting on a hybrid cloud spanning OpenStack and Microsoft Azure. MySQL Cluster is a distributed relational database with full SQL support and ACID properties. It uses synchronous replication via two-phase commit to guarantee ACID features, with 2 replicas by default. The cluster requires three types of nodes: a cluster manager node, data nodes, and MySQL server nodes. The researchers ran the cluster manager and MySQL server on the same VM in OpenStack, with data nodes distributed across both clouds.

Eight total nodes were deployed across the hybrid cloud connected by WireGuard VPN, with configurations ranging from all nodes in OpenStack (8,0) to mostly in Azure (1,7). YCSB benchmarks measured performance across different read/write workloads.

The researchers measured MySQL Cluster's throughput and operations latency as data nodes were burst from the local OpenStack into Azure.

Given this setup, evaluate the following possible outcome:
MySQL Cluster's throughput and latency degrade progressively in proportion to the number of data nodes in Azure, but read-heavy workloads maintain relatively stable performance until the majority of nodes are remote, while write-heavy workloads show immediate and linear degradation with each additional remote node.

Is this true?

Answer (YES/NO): NO